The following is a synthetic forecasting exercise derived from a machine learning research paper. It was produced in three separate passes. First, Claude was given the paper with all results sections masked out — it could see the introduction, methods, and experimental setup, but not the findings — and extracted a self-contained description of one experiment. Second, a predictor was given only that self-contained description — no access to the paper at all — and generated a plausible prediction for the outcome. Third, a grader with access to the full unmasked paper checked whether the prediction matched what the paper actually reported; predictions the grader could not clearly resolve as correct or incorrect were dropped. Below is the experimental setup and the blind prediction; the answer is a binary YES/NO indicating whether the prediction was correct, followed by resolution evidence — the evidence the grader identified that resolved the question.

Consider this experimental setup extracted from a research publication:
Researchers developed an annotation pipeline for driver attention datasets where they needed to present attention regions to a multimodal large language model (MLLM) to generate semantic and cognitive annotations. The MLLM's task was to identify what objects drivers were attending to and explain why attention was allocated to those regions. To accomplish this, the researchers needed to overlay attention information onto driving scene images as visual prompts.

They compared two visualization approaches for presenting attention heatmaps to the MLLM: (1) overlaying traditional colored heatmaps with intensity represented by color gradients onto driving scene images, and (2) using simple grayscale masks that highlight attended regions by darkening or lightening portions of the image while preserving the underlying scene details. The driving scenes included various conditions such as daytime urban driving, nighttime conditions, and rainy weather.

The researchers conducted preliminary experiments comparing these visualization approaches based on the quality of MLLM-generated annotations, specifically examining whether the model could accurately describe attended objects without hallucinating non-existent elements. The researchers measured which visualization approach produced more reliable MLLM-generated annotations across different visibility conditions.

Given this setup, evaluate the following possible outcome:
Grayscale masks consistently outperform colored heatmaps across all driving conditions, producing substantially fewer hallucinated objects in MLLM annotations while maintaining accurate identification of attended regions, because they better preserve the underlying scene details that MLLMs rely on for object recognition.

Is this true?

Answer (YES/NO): YES